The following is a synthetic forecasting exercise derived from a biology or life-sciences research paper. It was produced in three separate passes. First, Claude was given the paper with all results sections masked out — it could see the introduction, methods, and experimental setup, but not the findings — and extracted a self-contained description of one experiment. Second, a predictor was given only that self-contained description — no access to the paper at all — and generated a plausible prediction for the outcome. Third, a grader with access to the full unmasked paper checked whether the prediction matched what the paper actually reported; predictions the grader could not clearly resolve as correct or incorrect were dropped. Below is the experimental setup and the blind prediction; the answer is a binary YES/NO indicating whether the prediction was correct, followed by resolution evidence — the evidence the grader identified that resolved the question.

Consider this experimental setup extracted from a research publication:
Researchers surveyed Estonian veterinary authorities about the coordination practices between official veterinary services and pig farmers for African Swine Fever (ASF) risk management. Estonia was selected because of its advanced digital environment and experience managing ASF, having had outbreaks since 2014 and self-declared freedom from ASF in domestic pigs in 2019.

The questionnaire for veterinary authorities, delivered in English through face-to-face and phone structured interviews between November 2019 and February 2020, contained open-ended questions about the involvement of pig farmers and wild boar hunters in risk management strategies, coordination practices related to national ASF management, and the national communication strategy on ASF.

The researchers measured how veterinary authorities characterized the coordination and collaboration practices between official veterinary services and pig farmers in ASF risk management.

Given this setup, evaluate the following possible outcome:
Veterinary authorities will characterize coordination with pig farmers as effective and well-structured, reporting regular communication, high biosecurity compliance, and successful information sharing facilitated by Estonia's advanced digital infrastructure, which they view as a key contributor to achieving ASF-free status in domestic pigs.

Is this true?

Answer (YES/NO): NO